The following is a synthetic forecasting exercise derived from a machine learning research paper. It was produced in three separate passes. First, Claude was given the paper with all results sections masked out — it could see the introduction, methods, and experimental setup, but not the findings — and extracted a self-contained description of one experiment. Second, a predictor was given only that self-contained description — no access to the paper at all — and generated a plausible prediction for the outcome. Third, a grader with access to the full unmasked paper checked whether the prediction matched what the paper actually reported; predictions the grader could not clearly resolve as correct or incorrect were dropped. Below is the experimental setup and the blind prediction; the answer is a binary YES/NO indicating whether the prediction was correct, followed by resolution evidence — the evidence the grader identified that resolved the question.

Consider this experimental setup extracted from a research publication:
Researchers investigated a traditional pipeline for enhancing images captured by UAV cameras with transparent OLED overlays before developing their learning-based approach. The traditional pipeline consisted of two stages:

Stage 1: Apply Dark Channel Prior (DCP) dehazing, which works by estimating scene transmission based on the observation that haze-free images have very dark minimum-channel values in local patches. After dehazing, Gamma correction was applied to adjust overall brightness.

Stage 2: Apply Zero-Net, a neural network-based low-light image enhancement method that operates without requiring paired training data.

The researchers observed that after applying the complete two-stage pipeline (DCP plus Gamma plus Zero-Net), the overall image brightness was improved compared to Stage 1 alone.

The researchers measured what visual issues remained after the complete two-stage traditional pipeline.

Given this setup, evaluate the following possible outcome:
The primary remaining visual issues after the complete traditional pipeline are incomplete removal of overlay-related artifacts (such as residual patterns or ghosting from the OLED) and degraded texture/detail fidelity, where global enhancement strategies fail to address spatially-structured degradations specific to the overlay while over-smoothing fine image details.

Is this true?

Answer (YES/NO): NO